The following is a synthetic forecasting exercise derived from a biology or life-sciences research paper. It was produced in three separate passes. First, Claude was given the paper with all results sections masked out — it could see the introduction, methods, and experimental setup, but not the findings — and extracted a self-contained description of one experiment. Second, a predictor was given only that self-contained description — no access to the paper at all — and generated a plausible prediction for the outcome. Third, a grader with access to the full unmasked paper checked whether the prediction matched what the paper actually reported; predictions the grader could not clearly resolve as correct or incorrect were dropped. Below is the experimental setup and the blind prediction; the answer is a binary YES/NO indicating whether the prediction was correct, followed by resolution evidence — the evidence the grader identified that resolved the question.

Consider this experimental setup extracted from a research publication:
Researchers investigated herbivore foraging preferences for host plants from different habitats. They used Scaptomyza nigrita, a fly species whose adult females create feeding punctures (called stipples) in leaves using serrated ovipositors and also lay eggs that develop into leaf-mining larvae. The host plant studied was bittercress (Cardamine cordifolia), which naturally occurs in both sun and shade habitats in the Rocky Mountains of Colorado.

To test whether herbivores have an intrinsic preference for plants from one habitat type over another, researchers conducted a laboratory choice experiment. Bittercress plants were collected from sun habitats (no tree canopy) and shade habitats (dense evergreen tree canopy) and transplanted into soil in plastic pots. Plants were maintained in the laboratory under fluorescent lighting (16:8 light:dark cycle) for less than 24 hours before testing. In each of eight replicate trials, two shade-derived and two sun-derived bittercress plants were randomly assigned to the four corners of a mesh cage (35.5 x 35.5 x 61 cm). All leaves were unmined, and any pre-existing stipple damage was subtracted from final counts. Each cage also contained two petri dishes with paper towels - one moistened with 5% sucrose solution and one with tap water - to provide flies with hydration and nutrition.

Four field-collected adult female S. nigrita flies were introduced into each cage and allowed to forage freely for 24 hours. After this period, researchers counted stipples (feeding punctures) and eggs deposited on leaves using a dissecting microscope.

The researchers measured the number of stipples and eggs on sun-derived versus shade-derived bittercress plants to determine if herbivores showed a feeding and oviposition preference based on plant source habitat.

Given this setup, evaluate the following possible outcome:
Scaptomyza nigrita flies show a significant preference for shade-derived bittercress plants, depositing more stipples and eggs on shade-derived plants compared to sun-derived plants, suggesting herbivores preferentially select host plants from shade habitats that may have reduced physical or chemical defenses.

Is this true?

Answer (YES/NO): YES